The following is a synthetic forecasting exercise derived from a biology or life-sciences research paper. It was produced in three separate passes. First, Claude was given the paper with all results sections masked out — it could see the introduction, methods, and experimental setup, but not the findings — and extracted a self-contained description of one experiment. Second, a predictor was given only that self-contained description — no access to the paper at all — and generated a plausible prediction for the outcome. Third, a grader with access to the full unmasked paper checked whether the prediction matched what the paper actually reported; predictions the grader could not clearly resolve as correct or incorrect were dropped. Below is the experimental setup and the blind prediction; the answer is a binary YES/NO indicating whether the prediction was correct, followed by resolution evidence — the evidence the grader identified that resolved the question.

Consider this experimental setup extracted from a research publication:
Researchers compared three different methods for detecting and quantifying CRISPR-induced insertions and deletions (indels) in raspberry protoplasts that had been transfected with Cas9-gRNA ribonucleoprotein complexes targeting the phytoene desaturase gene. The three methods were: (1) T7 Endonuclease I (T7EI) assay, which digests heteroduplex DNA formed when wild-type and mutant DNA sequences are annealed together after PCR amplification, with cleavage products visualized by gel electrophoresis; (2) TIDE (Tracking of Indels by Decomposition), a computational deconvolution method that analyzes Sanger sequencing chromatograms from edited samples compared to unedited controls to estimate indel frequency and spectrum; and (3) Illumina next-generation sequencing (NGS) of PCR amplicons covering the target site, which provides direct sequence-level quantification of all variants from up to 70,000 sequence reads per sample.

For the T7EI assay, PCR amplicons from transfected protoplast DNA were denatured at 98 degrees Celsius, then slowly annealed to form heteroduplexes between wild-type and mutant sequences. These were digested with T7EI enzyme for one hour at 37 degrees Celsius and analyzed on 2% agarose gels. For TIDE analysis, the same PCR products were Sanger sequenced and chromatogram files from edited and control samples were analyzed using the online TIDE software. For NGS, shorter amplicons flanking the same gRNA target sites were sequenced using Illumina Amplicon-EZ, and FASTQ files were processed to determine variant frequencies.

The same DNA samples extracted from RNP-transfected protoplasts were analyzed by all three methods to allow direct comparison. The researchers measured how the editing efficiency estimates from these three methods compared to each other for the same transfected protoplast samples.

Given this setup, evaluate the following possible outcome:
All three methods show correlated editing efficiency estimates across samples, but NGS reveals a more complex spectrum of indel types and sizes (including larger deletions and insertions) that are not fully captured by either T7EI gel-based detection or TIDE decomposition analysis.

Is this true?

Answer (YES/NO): NO